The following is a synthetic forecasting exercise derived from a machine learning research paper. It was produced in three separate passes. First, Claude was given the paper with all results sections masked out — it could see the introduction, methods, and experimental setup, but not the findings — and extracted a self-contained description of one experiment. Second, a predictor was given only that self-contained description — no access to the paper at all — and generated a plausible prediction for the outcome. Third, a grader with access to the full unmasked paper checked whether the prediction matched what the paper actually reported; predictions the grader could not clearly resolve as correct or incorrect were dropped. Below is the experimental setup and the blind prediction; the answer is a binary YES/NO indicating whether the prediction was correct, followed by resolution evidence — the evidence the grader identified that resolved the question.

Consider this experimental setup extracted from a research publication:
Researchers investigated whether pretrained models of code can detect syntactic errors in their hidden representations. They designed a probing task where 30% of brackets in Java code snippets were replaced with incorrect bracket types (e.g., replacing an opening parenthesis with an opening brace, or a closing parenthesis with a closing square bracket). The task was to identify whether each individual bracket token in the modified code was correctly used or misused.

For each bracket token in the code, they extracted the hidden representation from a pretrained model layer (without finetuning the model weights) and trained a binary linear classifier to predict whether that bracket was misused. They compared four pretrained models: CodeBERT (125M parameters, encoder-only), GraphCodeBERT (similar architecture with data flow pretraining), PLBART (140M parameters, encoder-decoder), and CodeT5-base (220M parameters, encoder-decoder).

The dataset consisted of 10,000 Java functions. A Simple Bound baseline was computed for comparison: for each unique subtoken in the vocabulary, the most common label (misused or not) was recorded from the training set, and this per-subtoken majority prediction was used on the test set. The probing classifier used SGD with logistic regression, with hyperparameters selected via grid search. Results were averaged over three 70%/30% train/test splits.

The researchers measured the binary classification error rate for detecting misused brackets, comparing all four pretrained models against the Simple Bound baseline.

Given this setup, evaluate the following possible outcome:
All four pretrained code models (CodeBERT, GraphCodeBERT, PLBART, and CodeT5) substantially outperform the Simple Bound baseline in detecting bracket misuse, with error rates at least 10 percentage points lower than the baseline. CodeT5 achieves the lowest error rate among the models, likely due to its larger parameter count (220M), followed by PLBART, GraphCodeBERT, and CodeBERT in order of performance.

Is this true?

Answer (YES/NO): NO